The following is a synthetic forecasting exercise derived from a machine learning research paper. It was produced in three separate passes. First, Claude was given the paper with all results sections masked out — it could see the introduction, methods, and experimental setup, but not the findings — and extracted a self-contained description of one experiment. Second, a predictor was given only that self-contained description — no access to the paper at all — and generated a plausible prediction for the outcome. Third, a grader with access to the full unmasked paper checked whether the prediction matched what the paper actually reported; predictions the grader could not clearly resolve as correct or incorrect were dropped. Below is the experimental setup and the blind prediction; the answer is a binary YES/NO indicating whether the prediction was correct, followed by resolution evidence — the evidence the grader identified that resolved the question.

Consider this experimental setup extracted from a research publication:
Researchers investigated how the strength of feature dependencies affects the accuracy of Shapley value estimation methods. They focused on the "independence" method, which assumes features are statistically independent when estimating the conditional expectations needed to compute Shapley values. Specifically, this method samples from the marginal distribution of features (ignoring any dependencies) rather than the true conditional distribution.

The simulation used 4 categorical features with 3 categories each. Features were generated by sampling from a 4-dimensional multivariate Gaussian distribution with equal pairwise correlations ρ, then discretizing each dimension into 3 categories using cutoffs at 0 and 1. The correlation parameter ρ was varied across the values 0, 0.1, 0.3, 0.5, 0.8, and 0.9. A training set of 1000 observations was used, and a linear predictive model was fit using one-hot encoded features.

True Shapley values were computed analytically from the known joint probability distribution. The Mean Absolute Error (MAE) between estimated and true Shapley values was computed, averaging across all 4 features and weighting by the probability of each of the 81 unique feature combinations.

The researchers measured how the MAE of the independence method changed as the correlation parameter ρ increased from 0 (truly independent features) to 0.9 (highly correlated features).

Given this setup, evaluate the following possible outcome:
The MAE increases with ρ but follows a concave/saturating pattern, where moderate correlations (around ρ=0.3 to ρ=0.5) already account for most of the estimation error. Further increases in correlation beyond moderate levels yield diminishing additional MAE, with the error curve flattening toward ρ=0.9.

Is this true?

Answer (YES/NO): NO